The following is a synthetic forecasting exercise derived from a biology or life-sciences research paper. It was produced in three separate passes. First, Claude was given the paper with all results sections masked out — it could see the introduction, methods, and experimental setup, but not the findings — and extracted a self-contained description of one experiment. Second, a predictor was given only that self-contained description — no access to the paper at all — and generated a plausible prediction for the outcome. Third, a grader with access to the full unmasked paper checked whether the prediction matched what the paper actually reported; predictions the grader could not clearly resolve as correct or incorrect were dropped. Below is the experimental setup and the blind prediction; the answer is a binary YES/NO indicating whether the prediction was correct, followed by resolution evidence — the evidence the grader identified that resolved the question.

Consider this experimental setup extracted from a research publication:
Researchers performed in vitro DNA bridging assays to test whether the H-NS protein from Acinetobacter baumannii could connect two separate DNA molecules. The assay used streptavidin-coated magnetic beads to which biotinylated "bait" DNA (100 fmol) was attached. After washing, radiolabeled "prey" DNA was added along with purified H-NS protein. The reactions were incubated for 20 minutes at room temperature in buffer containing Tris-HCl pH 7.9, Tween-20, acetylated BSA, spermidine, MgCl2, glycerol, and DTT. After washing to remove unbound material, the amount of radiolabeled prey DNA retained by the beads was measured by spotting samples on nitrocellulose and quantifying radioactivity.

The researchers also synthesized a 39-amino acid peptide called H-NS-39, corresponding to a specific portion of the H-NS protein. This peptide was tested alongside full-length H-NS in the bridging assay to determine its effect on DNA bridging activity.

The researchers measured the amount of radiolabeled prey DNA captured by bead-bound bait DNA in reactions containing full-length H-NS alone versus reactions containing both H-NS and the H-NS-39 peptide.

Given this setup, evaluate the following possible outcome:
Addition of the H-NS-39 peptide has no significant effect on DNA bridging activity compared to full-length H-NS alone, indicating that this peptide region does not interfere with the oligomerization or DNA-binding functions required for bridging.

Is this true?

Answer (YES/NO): NO